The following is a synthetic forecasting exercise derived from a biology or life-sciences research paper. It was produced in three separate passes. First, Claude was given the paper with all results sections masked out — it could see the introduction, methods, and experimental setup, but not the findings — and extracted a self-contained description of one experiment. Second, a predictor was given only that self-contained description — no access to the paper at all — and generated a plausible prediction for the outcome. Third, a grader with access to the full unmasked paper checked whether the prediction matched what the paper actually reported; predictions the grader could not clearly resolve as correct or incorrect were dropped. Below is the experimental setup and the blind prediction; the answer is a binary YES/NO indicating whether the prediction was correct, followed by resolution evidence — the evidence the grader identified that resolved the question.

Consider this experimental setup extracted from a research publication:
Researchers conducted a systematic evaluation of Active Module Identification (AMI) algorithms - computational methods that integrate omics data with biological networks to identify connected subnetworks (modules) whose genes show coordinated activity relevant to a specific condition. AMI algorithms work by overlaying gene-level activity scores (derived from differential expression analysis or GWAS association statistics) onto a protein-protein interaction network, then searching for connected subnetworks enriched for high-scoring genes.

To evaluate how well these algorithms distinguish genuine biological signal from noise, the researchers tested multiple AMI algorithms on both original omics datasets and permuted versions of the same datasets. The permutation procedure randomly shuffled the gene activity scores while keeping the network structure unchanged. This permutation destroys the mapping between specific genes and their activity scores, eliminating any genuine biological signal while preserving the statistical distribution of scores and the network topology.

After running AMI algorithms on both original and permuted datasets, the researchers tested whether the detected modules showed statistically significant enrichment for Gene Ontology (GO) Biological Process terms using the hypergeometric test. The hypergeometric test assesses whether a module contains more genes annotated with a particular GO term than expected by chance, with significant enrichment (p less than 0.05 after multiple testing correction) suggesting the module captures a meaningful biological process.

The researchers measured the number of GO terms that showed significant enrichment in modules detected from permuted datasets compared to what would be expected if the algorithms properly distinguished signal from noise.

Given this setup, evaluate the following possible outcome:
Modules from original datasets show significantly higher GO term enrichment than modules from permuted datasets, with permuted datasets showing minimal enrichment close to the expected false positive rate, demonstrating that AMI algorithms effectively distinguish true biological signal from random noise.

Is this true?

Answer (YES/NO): NO